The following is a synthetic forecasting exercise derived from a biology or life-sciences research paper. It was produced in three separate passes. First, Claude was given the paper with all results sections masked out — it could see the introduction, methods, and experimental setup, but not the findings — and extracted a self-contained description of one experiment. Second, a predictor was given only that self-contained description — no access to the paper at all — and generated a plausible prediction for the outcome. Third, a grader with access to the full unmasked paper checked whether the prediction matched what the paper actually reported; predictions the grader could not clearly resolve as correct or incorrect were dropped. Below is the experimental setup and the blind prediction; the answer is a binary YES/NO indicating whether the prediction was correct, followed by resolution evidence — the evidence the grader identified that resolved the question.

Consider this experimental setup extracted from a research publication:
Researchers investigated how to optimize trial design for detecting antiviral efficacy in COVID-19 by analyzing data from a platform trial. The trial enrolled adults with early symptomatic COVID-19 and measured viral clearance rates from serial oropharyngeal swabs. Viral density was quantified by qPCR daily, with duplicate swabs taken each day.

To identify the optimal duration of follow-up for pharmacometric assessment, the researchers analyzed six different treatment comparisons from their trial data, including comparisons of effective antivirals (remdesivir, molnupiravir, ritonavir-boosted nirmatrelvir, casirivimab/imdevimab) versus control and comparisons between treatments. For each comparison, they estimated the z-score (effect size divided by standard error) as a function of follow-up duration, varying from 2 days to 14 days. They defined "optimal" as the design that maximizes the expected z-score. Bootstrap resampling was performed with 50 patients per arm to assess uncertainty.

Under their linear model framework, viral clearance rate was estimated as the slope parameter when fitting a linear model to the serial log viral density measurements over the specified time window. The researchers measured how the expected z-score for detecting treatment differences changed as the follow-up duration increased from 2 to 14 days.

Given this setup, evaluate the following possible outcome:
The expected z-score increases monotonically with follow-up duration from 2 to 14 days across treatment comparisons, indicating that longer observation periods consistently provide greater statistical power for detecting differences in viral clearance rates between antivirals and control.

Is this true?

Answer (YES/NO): NO